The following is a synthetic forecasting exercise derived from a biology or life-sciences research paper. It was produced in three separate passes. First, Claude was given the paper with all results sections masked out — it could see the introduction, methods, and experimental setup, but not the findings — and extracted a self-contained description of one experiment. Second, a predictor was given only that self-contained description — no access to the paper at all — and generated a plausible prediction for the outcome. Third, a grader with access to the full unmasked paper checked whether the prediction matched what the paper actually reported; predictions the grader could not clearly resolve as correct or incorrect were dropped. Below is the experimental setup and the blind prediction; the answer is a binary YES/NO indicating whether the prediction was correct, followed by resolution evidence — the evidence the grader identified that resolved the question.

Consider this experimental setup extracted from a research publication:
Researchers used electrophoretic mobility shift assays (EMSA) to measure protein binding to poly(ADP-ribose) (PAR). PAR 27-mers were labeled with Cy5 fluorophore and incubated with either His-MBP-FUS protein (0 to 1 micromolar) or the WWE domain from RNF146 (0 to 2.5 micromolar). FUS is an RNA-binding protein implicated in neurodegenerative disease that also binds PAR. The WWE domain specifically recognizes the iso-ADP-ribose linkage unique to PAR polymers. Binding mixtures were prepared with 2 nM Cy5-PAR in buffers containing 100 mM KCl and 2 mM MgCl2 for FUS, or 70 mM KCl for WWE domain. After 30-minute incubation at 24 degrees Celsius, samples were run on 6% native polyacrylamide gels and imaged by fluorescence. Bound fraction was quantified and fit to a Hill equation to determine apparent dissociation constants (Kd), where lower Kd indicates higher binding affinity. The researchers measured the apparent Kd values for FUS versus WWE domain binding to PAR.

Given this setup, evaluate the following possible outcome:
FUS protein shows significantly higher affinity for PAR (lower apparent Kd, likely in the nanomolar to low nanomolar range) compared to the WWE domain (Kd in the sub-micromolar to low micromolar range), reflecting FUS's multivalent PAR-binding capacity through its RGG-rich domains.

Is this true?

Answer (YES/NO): NO